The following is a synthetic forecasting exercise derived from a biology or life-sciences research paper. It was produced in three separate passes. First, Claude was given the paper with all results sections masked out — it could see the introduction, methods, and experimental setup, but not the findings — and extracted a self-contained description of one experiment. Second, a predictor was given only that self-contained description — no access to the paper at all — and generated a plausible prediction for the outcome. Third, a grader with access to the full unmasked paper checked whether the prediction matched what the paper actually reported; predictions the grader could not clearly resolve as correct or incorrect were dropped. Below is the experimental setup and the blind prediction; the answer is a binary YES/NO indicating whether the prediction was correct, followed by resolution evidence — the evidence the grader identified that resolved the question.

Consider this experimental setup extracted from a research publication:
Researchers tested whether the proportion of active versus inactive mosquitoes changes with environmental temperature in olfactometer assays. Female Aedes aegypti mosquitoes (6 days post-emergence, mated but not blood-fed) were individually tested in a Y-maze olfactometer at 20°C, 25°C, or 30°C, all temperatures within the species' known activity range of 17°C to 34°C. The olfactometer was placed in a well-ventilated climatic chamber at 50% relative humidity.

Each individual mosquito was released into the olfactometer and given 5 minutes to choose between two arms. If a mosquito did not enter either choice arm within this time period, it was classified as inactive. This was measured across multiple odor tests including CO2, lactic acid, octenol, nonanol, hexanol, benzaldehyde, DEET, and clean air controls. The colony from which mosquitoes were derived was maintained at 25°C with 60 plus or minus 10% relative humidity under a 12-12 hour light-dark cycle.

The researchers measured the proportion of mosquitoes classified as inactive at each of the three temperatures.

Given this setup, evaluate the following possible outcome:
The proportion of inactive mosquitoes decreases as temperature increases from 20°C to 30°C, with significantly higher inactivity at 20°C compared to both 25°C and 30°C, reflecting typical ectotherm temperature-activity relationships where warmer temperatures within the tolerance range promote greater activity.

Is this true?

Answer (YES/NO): YES